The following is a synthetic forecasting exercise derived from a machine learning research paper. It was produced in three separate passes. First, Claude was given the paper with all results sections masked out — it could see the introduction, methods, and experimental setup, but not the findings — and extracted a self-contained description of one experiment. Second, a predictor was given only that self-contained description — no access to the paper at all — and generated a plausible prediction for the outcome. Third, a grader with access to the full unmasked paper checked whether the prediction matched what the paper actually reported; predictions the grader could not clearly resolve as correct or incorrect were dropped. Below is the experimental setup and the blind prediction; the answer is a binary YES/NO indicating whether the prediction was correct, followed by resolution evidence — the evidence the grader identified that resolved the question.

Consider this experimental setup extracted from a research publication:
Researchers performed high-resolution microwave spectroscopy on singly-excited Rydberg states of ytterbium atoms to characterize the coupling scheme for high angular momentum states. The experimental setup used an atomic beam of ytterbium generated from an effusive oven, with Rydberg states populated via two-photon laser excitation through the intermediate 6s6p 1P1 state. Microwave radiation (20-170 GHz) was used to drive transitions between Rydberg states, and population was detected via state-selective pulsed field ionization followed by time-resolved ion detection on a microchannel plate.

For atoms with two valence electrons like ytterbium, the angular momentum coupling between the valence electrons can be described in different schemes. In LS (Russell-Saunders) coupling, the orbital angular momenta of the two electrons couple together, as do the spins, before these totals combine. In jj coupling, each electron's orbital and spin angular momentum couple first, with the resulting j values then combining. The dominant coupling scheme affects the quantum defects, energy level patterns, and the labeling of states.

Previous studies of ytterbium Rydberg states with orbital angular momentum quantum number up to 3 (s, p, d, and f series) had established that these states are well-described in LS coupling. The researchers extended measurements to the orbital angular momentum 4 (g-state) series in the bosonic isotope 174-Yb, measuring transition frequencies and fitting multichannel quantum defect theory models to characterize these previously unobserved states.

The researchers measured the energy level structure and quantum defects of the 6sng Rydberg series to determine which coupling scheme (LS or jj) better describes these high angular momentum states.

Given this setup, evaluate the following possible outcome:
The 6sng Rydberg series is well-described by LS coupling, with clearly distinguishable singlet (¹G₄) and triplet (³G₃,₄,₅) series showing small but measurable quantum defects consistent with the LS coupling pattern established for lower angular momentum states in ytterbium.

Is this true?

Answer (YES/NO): NO